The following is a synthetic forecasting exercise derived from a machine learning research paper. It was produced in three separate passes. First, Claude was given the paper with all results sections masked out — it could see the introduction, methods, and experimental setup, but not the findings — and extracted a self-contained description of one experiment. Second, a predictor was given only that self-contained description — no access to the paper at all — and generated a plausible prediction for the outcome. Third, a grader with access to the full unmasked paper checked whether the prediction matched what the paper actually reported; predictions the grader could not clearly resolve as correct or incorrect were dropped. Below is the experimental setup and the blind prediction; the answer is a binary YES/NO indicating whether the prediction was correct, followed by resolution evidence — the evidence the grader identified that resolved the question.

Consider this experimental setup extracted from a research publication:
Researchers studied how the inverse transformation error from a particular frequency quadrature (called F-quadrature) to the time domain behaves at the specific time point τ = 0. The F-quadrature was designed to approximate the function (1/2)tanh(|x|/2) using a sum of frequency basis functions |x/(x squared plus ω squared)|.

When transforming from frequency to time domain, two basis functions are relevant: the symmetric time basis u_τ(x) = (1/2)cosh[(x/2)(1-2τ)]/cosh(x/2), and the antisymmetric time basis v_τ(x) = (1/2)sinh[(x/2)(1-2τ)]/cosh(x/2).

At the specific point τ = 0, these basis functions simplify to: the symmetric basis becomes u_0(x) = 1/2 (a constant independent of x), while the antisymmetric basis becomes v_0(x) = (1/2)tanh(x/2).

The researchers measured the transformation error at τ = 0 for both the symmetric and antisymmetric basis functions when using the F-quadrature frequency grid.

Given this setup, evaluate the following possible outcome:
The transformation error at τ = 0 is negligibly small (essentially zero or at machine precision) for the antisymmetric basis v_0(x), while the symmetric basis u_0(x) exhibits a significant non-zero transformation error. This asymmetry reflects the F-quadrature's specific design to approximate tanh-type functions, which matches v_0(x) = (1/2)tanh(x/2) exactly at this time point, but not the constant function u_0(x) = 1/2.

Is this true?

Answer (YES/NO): YES